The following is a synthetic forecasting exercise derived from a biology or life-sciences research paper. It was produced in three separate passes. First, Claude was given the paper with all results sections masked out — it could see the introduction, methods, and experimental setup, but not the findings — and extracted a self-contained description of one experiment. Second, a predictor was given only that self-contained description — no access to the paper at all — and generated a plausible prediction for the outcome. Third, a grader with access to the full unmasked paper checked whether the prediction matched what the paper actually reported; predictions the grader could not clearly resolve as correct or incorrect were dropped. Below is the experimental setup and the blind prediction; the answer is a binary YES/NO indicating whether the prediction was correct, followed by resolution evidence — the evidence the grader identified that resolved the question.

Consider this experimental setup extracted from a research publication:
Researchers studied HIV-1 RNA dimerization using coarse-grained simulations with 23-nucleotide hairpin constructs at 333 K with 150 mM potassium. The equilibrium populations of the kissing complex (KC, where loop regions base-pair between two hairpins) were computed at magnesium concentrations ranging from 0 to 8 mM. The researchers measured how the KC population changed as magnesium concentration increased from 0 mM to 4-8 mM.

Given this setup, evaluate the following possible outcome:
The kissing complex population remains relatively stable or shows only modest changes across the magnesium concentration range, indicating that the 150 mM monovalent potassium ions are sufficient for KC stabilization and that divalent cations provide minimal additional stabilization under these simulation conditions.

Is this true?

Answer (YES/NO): NO